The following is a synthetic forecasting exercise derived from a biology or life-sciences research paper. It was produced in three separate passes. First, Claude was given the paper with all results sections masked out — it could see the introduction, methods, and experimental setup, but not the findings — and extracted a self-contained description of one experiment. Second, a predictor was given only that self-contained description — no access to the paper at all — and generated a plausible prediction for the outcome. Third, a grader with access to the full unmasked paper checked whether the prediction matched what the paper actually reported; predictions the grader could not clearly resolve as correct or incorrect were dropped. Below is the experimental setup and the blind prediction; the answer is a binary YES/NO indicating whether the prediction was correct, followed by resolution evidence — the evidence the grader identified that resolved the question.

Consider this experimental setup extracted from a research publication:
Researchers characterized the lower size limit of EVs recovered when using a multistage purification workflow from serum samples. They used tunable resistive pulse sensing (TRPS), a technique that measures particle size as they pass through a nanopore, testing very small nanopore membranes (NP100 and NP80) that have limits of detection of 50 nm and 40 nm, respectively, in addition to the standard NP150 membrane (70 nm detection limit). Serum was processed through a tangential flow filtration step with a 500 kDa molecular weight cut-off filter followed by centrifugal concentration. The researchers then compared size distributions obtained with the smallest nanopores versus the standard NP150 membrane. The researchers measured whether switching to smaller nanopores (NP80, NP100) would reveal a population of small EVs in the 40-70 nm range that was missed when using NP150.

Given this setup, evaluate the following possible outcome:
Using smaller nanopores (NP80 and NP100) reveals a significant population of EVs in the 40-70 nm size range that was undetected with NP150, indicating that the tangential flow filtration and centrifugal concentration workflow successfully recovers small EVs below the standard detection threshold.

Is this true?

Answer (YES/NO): NO